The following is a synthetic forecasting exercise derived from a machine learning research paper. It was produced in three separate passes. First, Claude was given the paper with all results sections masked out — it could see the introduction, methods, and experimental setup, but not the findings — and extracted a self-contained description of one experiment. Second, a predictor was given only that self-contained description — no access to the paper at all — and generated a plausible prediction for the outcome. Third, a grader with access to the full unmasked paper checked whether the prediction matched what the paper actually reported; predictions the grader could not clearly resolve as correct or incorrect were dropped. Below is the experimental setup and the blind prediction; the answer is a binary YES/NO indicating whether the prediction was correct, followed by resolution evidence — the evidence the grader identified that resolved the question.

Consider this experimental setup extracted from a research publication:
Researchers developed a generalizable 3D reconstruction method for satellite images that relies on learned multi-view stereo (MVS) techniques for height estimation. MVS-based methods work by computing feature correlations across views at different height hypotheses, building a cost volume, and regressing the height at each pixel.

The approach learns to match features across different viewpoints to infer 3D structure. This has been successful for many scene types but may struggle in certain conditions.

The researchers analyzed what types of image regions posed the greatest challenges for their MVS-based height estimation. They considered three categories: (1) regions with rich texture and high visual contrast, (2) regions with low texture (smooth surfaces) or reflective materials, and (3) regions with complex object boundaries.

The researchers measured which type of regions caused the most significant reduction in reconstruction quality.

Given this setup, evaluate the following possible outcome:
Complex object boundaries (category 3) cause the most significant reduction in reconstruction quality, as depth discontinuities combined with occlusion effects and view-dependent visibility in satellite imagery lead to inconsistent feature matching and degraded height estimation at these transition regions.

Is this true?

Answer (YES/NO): NO